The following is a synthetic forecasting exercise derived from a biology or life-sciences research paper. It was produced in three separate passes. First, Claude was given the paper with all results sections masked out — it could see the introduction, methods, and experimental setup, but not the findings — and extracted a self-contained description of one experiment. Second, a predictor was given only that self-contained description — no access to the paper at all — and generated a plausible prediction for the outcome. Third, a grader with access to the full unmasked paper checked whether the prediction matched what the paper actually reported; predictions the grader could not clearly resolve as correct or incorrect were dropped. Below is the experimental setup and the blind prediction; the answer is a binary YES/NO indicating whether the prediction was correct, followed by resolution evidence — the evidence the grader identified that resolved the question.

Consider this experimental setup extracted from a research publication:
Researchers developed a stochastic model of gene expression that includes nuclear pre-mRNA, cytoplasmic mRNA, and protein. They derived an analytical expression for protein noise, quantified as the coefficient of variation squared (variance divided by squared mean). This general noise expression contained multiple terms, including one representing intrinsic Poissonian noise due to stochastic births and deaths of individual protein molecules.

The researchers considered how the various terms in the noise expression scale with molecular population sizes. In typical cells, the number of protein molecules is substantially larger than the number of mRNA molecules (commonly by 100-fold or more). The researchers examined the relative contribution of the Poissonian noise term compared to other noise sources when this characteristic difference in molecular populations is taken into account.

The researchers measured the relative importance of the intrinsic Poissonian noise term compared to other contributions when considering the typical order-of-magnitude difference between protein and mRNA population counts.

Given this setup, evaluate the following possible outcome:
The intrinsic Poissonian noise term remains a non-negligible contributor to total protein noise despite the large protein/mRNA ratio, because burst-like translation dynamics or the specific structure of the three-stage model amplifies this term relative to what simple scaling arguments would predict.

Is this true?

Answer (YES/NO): NO